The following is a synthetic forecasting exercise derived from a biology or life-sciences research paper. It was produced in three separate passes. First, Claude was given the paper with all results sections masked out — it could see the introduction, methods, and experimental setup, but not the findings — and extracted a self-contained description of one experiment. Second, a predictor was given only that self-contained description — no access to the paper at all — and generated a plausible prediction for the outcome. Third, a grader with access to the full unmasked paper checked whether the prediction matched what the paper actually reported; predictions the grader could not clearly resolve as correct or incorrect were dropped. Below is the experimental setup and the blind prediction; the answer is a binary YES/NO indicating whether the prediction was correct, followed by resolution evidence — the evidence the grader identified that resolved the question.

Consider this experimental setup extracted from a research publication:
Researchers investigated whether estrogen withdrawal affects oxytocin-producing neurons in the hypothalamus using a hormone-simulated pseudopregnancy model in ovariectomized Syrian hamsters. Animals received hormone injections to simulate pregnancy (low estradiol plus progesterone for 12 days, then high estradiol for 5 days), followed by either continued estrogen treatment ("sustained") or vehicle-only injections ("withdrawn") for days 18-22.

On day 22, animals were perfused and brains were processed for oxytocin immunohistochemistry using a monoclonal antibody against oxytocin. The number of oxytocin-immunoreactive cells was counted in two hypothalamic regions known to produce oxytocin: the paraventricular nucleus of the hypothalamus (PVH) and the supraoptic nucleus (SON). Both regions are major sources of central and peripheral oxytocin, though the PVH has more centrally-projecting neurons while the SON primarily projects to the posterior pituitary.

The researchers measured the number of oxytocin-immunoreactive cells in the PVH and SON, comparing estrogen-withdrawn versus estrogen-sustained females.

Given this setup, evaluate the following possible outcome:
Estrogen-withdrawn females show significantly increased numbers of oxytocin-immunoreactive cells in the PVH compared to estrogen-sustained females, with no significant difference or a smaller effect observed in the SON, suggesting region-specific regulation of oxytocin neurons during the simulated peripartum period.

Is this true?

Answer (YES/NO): YES